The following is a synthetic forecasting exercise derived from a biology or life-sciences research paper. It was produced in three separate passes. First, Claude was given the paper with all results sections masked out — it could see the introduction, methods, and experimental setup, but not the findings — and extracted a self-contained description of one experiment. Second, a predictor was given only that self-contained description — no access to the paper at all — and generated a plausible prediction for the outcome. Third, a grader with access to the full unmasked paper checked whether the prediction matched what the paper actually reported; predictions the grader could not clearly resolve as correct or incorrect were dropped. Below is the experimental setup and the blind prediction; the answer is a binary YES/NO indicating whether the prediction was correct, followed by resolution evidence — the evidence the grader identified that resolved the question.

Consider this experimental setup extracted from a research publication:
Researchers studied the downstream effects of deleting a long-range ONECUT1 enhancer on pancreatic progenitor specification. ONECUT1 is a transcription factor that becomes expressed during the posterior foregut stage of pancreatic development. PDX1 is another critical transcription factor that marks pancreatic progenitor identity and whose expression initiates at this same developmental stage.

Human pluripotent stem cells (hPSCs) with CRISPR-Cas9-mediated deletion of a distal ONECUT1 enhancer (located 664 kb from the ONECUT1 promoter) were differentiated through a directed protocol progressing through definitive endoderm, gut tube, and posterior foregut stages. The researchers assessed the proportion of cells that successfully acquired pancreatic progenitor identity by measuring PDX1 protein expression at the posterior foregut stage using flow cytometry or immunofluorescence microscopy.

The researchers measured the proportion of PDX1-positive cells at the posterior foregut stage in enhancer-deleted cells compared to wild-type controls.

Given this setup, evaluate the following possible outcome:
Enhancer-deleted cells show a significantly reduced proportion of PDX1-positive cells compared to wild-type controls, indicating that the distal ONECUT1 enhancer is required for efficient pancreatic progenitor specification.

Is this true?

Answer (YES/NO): YES